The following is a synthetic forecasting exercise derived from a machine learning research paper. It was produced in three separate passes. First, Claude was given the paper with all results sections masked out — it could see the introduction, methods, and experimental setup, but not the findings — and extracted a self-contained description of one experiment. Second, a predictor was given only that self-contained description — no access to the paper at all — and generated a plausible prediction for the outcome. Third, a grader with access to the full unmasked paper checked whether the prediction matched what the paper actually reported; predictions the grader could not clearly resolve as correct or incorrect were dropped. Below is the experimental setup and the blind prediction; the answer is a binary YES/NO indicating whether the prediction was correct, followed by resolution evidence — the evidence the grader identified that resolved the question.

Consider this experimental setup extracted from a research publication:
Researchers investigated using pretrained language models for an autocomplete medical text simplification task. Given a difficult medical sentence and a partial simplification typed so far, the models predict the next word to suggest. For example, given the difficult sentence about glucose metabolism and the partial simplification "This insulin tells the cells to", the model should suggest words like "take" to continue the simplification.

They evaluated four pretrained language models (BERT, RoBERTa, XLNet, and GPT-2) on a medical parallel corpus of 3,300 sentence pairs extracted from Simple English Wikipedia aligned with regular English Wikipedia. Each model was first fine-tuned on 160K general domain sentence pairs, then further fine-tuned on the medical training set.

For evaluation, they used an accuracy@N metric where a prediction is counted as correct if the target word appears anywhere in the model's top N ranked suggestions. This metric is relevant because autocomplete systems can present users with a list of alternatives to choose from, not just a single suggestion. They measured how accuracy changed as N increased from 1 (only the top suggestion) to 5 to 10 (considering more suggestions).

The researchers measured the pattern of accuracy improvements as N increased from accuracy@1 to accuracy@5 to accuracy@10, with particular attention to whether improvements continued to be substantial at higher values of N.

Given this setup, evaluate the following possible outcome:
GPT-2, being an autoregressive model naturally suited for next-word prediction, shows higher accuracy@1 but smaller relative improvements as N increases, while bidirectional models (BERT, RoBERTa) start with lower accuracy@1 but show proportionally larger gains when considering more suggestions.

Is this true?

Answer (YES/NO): NO